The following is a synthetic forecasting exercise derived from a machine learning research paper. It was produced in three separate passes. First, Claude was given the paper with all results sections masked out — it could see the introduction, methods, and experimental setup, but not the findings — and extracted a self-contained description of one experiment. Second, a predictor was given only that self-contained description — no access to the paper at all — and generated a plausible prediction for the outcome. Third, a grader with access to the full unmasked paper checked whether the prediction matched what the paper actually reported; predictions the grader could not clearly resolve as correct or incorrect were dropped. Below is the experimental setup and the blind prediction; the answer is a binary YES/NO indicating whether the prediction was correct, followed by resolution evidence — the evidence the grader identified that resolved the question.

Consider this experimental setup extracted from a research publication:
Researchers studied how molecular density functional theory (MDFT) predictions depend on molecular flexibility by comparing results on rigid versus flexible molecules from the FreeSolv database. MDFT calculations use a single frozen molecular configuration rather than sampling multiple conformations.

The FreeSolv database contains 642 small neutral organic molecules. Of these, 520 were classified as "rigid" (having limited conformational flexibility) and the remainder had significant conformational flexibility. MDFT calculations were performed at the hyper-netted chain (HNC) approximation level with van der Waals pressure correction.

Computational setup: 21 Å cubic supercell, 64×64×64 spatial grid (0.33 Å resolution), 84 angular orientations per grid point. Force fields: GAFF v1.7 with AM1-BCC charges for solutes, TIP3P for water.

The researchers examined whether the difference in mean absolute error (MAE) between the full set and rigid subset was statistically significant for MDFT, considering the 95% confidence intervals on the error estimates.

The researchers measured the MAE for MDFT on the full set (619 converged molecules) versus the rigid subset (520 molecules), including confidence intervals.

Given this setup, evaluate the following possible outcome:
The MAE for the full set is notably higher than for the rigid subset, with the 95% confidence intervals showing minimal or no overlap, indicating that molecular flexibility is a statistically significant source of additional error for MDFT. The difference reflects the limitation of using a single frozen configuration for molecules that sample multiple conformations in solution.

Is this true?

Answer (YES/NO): NO